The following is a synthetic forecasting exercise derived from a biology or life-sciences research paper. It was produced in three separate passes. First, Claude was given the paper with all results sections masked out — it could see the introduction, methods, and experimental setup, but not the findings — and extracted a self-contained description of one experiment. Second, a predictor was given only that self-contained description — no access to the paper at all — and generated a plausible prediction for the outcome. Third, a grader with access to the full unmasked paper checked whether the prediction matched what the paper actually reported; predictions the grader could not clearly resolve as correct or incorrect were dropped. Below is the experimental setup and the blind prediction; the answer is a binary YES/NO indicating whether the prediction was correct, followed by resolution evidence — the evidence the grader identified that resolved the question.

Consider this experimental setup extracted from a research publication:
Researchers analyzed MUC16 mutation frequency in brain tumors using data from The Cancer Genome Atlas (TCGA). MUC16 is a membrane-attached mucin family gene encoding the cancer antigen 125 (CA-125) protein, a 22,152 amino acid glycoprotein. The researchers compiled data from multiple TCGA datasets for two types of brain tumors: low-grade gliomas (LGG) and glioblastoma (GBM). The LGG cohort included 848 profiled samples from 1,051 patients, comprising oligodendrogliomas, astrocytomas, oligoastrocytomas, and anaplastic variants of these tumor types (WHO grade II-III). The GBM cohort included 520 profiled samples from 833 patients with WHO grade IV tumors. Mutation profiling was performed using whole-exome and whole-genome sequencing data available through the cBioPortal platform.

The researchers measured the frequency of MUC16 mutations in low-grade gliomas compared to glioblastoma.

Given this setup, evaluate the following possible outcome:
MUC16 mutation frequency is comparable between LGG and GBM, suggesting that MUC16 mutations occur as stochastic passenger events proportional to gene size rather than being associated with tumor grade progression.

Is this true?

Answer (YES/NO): NO